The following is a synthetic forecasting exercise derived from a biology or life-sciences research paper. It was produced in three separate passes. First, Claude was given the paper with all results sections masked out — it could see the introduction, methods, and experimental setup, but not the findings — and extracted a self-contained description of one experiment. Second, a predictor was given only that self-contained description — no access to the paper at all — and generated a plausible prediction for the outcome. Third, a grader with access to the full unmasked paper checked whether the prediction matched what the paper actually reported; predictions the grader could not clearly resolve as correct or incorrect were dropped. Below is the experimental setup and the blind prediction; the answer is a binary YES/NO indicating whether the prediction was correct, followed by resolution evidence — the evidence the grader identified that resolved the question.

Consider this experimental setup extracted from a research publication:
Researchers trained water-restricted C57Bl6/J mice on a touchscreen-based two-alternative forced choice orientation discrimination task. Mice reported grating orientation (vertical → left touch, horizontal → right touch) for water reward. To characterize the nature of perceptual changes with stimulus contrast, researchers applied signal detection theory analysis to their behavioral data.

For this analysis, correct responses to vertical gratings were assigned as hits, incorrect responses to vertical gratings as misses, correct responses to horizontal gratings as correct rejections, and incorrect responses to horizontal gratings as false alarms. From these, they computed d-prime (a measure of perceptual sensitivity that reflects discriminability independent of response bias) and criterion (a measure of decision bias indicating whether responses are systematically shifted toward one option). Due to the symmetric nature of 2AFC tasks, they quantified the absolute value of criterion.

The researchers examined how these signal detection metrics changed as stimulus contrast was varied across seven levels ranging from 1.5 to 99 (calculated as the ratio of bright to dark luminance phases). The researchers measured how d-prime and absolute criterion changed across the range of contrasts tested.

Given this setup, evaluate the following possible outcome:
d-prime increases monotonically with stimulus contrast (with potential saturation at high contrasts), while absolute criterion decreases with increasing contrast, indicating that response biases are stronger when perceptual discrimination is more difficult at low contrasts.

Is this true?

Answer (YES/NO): NO